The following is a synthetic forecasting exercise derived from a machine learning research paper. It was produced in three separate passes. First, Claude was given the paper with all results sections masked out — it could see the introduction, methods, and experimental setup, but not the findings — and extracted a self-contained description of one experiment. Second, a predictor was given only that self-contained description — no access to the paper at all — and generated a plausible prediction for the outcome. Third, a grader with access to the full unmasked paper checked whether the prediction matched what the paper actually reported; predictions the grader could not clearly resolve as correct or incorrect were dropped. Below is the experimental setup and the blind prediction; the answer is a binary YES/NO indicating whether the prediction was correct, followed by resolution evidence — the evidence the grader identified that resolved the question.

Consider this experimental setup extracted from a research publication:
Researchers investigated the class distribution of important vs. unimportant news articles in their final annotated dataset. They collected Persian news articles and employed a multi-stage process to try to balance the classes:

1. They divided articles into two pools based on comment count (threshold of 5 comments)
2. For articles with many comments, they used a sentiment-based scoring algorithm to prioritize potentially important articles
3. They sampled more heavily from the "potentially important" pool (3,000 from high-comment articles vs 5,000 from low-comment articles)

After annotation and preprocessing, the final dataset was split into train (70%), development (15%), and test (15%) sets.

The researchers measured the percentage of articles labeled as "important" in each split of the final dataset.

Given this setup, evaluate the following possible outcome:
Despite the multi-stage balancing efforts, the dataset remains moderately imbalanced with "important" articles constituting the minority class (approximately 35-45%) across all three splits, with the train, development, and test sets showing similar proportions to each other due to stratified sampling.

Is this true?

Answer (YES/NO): NO